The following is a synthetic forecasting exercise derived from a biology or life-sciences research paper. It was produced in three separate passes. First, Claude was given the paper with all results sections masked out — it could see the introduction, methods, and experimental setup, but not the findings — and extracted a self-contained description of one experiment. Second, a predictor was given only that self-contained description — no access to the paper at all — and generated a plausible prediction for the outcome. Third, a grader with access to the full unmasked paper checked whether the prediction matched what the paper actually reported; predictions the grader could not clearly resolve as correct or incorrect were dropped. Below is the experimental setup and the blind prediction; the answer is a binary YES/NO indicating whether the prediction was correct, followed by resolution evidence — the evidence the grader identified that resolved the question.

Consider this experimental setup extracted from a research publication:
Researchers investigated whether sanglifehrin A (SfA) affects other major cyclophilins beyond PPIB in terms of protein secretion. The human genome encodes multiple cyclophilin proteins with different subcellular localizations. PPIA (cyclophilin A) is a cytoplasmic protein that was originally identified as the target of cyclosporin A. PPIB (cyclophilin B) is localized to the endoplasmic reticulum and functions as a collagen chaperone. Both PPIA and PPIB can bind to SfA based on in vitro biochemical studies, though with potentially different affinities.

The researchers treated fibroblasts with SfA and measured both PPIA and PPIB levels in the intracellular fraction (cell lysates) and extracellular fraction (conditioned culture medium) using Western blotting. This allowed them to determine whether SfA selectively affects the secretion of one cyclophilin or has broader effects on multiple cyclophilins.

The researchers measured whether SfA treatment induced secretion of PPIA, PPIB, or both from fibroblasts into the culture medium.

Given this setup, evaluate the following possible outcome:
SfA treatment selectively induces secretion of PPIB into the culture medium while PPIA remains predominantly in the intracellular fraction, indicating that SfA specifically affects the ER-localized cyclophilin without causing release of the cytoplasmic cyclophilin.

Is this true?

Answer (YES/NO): YES